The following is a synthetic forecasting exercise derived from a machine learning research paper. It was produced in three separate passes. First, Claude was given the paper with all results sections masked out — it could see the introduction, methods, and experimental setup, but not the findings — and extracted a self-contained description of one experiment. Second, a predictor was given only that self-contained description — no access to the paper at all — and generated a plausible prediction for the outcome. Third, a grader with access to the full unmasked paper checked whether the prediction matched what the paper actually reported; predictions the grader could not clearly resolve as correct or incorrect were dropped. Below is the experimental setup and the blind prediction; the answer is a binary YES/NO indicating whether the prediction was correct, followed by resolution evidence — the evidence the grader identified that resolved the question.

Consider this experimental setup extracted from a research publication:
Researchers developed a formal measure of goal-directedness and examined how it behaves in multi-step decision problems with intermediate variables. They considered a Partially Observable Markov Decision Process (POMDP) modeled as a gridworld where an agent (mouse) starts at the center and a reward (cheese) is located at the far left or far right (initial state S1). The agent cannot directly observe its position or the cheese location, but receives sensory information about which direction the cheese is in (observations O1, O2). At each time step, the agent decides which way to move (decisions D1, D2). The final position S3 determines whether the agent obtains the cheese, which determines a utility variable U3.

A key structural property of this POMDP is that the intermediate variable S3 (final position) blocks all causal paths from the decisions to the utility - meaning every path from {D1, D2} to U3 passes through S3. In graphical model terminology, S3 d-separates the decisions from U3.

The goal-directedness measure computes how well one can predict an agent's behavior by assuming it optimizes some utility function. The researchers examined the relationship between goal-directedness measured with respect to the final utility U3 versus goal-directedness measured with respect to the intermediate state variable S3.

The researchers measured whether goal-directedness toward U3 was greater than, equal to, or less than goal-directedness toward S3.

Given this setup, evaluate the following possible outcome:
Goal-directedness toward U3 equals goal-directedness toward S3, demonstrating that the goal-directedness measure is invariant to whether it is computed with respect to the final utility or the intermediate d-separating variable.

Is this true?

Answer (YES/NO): NO